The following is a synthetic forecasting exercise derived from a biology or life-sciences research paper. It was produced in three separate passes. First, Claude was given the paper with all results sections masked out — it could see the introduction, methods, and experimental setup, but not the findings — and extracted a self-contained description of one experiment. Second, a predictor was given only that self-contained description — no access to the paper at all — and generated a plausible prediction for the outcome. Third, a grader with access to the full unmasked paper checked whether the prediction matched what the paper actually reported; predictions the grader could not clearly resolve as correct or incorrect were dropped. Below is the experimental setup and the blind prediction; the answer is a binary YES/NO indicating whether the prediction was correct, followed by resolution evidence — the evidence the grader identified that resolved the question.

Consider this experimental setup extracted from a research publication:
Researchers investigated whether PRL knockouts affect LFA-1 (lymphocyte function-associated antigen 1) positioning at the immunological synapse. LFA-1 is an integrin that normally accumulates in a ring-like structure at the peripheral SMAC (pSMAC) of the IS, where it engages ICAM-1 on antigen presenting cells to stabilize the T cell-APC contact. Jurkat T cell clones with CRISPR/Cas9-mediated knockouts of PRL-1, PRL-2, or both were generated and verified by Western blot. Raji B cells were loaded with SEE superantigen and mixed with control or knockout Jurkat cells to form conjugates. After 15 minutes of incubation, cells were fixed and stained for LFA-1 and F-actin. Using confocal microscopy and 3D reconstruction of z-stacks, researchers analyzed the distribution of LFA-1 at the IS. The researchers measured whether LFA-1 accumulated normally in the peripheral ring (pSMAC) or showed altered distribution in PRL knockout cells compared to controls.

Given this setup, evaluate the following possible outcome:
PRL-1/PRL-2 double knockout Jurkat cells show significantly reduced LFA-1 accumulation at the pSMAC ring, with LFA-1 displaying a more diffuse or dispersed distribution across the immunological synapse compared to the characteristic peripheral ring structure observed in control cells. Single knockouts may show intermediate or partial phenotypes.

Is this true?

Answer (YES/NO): NO